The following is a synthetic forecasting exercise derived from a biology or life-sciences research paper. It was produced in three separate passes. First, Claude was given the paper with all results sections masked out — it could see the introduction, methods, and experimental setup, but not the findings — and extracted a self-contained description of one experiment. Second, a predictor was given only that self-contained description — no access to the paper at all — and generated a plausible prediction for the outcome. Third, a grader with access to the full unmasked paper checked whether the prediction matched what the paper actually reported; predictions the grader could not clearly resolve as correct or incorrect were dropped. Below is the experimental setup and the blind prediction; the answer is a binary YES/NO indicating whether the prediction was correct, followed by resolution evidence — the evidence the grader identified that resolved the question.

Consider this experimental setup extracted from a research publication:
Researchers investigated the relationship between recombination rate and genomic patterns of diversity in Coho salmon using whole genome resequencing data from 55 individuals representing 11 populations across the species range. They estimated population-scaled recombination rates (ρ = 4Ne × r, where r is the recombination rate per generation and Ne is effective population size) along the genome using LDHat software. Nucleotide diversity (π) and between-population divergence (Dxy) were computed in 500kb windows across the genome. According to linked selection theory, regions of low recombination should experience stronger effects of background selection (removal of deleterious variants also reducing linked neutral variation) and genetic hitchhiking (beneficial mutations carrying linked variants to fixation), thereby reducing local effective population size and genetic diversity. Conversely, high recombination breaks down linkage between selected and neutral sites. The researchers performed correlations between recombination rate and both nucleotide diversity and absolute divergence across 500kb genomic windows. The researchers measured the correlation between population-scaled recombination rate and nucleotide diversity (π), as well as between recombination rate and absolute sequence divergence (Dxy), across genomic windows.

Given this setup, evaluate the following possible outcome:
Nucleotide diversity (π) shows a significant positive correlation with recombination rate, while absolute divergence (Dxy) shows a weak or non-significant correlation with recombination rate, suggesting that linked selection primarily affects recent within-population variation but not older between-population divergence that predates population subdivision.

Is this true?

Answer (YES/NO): NO